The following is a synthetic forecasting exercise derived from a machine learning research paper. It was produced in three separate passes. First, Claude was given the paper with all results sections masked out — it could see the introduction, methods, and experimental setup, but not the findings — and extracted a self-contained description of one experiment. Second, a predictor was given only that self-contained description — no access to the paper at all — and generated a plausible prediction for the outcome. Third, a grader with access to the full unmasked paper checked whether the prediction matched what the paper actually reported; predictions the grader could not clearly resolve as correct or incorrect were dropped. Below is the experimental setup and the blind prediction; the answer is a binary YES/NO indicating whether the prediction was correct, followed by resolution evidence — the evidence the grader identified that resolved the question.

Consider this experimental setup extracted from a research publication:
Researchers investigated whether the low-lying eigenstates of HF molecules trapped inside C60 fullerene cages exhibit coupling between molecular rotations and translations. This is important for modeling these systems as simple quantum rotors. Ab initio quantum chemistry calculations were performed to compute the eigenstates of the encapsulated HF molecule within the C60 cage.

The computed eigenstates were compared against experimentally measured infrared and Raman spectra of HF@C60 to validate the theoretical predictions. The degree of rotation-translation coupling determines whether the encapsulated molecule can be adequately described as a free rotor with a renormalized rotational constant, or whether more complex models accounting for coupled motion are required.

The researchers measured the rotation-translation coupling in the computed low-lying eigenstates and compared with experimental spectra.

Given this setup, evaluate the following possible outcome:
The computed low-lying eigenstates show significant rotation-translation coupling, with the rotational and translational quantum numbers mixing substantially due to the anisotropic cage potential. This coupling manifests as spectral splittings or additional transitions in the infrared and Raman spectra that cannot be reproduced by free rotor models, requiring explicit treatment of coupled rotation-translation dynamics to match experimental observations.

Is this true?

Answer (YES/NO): NO